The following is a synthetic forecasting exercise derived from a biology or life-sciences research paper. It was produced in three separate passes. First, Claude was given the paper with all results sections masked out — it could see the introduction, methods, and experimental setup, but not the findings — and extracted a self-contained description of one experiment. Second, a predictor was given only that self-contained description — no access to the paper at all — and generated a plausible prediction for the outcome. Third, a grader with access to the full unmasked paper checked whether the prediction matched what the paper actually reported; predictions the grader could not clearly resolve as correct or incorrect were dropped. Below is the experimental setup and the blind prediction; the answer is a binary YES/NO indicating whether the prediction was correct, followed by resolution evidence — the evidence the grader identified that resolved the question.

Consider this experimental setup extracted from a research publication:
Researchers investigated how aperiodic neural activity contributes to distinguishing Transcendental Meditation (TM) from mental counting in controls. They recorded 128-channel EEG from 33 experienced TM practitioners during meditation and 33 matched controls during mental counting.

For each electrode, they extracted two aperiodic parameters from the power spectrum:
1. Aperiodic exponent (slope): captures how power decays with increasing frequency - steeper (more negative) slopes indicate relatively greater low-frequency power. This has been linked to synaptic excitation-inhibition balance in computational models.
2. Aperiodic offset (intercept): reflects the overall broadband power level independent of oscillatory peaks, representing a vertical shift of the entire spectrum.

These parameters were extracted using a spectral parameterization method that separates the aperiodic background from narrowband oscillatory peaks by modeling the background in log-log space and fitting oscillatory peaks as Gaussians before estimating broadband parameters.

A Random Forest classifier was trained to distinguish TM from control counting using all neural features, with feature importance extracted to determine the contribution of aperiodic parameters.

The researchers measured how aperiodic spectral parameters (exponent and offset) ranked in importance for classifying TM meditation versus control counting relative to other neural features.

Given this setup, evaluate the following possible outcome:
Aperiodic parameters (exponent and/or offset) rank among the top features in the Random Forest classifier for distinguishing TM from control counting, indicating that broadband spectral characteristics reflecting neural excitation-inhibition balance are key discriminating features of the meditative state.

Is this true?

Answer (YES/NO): NO